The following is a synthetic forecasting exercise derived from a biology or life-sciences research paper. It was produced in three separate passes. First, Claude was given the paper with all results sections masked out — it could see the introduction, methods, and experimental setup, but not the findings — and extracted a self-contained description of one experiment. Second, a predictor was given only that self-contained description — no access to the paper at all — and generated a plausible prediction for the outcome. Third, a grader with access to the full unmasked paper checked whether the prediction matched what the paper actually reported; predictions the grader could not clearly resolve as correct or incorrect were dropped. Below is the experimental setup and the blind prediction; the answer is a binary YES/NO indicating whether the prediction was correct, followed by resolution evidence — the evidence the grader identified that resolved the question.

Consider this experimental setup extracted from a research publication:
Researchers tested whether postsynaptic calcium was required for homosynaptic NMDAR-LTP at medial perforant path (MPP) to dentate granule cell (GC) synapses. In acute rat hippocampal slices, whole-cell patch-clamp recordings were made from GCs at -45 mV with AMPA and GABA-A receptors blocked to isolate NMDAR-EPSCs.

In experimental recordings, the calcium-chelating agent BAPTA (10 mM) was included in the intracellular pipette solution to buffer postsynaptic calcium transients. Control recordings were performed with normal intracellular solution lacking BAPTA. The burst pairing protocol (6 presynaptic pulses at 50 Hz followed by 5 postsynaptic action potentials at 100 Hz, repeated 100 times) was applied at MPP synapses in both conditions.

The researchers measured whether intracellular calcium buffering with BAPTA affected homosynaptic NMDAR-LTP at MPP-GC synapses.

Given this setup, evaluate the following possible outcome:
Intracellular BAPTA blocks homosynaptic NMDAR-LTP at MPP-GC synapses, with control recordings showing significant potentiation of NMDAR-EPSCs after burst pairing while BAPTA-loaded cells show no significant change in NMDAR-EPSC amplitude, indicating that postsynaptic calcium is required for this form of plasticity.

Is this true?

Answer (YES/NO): YES